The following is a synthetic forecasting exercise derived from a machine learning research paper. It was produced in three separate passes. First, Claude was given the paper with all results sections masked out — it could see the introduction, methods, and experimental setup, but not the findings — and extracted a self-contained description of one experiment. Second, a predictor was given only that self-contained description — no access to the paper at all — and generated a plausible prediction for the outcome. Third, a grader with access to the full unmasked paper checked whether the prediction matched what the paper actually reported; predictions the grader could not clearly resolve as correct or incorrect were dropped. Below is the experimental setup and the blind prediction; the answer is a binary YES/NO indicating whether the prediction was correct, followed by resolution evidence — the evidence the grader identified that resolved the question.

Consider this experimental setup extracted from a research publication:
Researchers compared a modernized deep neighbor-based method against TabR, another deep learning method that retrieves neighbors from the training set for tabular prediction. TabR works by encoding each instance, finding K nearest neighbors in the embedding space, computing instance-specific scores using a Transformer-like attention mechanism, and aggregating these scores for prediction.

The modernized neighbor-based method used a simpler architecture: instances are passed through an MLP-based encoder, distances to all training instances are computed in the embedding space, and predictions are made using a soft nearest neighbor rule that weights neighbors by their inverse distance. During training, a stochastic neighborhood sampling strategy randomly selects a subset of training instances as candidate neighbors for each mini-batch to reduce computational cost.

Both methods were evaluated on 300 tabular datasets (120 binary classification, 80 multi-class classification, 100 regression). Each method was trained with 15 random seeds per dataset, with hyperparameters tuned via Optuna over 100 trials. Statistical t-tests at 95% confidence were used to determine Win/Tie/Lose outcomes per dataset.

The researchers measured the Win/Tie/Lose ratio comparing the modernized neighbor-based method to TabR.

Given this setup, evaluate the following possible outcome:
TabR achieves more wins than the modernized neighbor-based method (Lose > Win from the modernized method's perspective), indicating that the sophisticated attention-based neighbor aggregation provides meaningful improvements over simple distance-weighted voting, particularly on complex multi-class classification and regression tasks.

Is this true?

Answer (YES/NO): NO